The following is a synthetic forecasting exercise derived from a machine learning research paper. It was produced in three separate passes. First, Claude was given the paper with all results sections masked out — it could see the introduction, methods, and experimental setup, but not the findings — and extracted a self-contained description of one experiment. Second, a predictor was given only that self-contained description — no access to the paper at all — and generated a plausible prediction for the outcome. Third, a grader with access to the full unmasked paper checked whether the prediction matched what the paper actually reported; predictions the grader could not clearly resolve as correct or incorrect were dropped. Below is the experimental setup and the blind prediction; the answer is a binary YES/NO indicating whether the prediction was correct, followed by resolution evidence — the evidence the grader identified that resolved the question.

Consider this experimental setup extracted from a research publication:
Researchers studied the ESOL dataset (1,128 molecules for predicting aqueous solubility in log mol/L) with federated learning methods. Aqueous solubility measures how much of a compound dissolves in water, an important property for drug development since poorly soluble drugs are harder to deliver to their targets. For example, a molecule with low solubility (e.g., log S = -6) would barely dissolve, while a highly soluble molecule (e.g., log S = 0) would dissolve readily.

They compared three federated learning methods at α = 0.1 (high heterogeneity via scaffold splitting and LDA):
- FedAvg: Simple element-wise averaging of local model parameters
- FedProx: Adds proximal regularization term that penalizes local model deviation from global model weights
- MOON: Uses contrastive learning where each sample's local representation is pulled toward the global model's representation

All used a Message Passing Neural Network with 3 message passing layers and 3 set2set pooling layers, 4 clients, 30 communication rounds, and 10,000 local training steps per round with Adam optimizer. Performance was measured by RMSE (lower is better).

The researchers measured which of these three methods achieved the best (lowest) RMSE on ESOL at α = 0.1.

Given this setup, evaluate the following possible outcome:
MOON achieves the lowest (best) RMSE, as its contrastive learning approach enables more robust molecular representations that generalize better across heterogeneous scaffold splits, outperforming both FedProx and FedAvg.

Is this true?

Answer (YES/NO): YES